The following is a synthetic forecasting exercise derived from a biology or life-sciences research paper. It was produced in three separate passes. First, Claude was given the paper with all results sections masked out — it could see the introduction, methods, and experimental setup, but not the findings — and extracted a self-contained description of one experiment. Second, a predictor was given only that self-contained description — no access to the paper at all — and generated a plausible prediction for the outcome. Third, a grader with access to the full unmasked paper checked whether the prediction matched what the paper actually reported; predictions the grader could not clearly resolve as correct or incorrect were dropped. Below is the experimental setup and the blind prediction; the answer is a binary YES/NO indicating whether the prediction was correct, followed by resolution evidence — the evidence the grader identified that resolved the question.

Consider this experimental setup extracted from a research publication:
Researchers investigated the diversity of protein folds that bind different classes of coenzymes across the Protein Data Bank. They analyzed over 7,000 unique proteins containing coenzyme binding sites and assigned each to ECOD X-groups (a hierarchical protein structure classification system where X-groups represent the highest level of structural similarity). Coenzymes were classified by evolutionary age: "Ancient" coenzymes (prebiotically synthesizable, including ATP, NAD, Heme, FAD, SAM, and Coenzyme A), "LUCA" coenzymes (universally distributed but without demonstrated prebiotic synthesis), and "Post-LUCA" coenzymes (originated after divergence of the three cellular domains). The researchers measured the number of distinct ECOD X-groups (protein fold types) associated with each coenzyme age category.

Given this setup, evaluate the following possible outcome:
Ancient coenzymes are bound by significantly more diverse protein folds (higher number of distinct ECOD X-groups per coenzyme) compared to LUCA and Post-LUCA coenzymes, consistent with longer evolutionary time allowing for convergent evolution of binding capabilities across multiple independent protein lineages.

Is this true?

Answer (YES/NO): YES